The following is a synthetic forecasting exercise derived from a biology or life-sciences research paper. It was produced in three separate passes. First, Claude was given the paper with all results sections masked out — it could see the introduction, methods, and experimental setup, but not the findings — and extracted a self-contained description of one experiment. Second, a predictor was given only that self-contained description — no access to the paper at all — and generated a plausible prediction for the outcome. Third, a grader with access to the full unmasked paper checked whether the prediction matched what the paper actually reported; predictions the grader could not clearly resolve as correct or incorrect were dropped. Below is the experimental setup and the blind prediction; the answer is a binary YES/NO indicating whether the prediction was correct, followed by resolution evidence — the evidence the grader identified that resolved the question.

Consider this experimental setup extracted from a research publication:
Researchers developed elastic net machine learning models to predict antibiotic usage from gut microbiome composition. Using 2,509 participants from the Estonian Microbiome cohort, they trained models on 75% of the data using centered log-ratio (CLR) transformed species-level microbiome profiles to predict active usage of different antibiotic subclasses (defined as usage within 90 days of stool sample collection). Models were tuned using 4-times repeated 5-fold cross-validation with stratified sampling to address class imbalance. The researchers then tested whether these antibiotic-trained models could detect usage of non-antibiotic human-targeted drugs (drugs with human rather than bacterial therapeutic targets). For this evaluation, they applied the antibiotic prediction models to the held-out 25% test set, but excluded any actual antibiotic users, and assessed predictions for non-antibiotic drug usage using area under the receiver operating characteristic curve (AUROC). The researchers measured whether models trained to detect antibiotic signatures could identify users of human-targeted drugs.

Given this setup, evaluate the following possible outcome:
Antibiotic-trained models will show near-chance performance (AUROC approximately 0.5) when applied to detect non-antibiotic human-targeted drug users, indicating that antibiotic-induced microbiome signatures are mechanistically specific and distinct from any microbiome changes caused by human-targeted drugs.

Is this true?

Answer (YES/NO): NO